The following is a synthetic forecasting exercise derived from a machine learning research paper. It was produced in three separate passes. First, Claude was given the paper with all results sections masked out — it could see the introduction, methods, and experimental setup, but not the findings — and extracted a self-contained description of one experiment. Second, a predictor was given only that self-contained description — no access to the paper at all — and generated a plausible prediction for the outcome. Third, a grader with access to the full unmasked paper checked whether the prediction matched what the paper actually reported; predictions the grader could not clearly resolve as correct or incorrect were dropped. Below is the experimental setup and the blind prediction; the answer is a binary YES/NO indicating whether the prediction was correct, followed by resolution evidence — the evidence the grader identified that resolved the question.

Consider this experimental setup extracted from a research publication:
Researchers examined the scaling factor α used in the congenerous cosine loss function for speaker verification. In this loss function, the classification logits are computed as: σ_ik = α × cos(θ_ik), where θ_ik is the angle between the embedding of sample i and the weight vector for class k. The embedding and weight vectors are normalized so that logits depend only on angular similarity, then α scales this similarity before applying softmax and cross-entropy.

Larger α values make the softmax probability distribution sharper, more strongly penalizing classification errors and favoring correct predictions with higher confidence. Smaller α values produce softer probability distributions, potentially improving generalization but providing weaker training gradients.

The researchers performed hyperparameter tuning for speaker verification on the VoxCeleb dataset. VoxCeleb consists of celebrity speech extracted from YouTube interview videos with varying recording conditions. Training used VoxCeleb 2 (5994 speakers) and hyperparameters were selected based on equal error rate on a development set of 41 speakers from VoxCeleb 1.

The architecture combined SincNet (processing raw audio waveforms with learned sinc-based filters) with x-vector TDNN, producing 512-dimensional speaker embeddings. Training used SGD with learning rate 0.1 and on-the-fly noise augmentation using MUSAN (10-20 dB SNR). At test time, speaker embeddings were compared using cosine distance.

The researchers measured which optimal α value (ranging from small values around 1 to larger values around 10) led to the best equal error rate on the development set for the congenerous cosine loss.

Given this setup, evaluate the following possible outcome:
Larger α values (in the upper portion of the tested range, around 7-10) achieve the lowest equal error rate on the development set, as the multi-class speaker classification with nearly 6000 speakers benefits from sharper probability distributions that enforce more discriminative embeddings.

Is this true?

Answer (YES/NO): YES